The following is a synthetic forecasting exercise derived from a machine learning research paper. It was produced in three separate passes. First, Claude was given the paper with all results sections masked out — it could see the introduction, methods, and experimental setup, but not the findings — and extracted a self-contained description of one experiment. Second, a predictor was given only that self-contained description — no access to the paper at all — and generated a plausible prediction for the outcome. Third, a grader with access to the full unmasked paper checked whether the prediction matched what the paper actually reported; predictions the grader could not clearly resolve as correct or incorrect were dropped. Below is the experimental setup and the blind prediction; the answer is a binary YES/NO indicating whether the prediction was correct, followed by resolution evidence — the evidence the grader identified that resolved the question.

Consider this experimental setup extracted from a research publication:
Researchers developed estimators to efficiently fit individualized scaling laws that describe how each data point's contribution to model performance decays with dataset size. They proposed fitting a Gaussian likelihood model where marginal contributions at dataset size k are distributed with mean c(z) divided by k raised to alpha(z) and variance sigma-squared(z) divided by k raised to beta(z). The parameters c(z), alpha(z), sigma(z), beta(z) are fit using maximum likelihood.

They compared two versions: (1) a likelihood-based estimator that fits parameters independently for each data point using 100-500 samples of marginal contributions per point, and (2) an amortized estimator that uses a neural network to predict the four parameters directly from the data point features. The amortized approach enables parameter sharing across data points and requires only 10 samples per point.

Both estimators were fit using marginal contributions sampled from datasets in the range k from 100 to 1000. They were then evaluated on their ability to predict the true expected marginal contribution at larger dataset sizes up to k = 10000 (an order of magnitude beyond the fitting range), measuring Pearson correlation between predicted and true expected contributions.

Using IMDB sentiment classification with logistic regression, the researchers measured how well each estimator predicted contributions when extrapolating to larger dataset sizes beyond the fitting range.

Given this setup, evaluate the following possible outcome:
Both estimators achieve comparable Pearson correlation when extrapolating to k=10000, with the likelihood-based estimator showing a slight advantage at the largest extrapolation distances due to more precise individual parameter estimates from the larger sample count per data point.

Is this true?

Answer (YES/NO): NO